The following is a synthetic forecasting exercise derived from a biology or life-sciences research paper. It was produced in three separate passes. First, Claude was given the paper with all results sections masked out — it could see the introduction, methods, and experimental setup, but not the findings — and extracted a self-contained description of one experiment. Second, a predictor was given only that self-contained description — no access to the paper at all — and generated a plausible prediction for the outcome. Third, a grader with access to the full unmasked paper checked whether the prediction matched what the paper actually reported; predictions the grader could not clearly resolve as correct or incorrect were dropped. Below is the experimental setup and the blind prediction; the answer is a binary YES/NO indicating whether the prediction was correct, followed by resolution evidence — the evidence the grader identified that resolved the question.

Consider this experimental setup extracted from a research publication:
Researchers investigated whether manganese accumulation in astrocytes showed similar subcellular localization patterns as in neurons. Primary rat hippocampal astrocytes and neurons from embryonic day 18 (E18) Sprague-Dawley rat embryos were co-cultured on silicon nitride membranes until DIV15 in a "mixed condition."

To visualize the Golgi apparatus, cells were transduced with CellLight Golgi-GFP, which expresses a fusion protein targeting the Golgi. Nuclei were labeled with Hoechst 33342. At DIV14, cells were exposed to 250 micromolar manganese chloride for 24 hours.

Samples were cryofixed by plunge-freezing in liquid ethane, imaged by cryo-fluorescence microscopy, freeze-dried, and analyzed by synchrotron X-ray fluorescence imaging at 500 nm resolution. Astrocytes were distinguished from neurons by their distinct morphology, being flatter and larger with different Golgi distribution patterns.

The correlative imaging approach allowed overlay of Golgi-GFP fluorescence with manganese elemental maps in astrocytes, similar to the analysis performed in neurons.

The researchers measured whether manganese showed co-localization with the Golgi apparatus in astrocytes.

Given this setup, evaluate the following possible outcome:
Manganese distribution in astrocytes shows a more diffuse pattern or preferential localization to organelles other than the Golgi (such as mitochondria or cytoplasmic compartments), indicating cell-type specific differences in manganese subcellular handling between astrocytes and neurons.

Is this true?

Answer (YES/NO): NO